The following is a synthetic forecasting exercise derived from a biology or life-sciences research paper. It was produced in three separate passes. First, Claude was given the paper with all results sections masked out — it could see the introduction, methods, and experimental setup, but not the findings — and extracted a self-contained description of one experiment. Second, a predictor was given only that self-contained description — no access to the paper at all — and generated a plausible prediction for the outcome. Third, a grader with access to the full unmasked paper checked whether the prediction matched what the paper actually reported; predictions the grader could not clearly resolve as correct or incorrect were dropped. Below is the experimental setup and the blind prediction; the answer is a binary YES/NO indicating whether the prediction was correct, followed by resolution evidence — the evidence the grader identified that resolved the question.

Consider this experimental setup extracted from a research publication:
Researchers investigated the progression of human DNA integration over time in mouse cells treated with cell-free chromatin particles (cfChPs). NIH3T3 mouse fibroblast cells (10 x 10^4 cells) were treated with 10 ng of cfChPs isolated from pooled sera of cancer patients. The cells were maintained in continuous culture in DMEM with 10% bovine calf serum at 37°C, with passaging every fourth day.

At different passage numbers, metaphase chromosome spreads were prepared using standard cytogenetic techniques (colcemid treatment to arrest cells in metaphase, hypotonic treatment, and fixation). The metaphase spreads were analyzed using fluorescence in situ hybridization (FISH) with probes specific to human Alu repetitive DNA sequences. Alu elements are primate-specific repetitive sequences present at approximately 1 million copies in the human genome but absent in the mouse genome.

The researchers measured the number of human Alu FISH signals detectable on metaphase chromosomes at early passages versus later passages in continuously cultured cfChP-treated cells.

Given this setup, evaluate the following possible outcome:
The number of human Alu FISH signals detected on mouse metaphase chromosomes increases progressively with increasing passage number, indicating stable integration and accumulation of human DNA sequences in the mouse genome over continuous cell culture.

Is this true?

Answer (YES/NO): YES